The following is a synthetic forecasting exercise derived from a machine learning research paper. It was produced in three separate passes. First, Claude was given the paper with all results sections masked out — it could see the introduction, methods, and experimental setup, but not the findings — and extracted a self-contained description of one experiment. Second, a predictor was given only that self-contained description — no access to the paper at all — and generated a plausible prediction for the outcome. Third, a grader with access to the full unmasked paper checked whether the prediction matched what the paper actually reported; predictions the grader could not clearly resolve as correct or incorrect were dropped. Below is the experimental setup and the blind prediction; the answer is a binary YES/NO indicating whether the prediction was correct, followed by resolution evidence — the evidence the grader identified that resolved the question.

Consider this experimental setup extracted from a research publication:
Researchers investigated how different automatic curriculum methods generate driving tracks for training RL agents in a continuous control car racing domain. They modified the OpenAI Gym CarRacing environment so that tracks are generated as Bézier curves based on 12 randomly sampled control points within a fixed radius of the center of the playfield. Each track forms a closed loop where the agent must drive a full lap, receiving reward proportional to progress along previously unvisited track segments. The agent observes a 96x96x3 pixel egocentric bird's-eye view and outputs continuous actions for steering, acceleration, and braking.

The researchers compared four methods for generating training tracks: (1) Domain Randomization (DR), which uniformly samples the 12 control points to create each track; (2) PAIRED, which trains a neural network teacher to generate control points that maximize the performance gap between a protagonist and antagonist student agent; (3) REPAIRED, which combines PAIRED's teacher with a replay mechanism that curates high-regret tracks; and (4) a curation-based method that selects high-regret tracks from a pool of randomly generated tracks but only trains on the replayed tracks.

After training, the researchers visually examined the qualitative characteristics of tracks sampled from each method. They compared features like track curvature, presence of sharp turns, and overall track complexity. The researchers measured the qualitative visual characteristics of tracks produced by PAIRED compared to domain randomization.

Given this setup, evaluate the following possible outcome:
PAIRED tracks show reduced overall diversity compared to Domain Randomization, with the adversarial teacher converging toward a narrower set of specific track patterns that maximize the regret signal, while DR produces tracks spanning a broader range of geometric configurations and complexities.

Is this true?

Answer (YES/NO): NO